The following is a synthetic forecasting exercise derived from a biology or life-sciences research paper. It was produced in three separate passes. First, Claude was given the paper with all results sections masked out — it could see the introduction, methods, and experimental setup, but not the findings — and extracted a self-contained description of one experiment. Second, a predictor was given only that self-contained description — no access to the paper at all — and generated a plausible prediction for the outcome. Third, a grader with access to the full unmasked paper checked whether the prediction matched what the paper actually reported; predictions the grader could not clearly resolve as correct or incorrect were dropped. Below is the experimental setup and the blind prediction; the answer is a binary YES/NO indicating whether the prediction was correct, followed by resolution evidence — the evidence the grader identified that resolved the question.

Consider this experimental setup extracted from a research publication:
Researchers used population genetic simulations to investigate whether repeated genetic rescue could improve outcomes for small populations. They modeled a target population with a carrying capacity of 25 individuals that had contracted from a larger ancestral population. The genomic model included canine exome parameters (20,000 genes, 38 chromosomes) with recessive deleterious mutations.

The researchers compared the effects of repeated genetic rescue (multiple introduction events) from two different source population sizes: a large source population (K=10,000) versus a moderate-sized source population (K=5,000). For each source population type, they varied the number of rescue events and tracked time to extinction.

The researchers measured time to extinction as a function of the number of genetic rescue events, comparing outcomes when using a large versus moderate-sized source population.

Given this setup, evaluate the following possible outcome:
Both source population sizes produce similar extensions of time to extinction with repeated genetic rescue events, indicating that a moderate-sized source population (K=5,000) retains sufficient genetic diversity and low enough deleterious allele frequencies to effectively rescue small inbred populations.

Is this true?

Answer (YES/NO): NO